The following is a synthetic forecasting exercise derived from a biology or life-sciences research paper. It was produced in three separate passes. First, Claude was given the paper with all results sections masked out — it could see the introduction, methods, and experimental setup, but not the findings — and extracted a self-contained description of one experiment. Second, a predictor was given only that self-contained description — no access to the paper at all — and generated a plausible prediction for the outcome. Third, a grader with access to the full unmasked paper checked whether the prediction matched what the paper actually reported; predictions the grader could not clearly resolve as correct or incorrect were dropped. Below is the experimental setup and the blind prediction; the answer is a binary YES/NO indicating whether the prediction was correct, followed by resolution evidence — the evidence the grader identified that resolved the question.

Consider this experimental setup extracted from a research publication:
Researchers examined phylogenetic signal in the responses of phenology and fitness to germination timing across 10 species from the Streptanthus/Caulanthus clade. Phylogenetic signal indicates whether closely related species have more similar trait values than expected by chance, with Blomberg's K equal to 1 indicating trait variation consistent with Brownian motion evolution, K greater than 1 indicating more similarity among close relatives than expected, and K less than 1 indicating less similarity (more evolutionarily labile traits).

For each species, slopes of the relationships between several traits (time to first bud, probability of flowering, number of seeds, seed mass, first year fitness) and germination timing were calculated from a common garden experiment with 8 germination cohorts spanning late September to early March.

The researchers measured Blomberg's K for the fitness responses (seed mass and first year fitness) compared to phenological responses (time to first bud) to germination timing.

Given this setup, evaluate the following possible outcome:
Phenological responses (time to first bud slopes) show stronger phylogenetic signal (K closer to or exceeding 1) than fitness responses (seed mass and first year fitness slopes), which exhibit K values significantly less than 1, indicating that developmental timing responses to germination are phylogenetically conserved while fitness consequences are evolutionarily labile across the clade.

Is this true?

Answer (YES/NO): NO